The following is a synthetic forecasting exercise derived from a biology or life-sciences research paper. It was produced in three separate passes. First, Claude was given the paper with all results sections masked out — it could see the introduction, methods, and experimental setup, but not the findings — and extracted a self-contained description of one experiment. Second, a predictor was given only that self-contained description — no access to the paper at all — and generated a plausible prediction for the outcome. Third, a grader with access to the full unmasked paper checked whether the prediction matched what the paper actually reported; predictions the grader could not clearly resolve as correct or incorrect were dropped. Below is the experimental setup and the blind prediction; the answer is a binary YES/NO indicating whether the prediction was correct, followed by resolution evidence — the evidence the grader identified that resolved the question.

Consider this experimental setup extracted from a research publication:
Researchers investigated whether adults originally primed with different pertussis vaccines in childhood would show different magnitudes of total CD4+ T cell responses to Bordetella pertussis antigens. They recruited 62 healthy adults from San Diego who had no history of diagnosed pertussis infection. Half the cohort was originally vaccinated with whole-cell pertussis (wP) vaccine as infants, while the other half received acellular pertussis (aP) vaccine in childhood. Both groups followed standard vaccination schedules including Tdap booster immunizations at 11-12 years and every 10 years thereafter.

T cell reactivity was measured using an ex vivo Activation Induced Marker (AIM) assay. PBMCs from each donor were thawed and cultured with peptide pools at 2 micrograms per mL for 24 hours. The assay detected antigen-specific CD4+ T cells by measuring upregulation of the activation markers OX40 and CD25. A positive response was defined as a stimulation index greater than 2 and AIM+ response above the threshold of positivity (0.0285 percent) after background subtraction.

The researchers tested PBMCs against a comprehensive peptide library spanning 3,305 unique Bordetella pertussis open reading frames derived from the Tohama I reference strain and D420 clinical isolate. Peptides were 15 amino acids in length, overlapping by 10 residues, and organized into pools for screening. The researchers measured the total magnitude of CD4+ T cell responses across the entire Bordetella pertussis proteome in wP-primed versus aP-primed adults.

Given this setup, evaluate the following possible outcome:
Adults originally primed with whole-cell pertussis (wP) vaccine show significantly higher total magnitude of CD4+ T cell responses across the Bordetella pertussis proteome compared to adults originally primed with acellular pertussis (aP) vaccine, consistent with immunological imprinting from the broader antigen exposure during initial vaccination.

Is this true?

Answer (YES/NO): NO